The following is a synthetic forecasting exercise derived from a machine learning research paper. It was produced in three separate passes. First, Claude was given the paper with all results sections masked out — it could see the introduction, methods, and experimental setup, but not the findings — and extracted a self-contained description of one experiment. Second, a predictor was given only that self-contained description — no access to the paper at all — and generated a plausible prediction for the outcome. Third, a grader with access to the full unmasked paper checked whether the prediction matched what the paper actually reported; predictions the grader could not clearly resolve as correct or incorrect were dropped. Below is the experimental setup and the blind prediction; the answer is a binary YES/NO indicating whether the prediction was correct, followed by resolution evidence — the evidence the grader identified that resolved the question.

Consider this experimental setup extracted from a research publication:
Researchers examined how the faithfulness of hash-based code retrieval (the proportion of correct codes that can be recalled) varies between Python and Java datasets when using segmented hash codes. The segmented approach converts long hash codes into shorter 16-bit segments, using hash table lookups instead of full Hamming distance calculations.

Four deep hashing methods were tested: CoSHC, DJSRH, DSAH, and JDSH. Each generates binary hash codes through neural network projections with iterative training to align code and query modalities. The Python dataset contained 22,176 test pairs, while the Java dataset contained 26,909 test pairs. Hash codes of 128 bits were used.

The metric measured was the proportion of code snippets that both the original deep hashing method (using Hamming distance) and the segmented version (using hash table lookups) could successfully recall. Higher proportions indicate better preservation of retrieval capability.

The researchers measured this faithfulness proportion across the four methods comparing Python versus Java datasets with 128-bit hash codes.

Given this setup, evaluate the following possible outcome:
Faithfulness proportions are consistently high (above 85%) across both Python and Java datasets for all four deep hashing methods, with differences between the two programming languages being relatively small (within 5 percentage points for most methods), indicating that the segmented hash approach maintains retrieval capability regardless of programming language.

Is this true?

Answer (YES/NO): YES